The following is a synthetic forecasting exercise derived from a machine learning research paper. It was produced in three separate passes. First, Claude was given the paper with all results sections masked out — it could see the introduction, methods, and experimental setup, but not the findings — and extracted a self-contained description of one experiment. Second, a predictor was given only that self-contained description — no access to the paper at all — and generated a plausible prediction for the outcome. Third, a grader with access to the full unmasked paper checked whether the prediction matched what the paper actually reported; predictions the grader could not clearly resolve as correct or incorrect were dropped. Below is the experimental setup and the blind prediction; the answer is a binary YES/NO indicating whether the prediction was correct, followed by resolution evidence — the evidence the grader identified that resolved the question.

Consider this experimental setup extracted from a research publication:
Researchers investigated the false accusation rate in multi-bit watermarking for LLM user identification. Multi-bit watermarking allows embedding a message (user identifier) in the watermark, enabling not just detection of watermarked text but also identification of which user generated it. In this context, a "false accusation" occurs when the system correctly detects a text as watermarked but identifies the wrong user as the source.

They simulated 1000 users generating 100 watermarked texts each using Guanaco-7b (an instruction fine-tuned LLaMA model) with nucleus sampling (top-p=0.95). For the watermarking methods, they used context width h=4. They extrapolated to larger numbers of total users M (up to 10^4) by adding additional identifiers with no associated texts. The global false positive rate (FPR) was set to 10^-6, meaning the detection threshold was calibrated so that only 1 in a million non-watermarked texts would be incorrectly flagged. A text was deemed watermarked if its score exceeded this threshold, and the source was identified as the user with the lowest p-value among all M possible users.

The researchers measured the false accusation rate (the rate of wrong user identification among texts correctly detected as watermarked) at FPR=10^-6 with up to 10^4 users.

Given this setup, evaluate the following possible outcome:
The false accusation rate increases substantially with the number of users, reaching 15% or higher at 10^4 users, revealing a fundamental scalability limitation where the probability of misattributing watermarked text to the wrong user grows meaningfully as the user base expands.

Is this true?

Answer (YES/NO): NO